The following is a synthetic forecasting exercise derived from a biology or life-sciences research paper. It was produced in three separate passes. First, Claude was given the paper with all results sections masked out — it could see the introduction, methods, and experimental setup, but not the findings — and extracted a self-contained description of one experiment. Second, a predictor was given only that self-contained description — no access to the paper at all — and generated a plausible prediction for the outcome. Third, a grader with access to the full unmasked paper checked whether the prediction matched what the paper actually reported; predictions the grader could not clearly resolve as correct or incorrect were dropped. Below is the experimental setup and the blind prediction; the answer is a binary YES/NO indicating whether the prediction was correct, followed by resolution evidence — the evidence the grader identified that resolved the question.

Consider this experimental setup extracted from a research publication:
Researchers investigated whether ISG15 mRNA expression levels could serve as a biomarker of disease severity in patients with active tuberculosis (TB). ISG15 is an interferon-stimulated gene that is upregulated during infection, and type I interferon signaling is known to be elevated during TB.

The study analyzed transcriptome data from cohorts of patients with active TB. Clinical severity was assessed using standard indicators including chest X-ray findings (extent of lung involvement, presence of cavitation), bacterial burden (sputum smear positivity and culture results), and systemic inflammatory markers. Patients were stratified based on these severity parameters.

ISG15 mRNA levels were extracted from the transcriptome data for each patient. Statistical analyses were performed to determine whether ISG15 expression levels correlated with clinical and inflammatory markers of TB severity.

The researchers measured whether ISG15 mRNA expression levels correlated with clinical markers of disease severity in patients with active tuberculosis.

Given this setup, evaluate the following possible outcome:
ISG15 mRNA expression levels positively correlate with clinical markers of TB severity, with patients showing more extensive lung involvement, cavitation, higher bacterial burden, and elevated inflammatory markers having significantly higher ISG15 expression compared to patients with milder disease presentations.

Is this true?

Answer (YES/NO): YES